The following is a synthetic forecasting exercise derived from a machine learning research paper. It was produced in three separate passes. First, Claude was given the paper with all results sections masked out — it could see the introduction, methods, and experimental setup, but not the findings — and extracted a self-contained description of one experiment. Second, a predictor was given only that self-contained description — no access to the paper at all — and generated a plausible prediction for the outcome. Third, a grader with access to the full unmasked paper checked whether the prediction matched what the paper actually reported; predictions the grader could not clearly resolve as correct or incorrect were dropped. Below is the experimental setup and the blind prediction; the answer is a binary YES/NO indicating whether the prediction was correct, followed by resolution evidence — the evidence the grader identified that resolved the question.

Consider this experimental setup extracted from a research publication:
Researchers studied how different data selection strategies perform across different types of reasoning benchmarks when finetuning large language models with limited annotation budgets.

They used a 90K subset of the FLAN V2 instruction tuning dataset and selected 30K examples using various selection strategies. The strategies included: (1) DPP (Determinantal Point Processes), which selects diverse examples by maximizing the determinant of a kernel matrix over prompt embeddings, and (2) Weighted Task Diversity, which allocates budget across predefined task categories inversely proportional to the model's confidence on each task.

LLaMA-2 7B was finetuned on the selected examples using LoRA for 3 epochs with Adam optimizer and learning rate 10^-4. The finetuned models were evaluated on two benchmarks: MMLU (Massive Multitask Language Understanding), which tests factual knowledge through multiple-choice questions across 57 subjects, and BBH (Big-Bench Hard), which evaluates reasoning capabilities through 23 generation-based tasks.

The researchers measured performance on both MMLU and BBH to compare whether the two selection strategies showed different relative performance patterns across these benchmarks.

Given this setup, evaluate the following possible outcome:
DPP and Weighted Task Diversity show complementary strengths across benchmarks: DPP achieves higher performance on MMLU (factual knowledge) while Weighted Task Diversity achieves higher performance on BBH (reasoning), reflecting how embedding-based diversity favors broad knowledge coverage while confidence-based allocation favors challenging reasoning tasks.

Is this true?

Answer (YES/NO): NO